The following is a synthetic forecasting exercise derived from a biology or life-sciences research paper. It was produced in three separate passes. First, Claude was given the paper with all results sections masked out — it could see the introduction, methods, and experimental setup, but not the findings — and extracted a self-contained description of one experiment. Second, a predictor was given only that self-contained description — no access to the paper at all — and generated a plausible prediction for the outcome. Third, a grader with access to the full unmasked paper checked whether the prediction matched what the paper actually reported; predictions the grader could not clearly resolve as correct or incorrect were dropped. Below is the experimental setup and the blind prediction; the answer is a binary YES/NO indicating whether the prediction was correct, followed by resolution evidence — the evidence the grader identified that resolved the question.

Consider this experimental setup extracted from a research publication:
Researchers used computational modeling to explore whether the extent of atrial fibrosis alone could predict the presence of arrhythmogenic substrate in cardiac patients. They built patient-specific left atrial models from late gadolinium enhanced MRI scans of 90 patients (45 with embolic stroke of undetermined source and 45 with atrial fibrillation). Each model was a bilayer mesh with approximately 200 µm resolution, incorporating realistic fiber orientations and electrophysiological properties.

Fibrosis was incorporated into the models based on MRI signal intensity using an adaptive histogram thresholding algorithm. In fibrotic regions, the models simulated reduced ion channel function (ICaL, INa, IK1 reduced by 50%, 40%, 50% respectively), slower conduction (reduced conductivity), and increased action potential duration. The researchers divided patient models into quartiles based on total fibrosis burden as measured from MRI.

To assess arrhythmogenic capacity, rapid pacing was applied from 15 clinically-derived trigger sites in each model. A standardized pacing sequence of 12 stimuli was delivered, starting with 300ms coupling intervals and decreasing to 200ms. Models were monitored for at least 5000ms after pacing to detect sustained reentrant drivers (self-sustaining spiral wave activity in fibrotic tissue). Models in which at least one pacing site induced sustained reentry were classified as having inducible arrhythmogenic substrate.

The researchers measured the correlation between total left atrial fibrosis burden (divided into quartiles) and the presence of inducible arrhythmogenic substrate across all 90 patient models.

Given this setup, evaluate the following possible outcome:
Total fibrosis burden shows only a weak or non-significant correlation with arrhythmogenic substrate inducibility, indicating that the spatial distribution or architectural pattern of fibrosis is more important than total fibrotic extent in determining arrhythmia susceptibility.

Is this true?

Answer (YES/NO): NO